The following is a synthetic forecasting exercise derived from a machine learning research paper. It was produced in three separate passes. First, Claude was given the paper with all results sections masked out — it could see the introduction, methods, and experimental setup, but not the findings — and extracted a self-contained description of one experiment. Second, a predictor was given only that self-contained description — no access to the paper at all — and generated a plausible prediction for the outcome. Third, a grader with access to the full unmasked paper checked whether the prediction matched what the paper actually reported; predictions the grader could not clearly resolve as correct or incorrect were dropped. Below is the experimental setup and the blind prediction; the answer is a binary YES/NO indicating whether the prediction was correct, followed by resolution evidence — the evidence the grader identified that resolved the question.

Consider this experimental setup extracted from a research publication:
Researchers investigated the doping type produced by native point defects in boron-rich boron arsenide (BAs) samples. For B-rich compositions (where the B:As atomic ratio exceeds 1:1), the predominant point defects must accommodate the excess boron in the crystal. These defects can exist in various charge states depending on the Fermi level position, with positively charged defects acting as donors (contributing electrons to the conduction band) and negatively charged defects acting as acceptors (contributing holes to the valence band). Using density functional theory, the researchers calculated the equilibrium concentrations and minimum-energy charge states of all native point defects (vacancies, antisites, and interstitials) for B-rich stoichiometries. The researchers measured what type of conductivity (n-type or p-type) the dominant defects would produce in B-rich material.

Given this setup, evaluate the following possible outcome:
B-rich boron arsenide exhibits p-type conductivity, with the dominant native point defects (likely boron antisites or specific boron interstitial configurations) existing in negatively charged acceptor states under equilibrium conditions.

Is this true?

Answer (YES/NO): YES